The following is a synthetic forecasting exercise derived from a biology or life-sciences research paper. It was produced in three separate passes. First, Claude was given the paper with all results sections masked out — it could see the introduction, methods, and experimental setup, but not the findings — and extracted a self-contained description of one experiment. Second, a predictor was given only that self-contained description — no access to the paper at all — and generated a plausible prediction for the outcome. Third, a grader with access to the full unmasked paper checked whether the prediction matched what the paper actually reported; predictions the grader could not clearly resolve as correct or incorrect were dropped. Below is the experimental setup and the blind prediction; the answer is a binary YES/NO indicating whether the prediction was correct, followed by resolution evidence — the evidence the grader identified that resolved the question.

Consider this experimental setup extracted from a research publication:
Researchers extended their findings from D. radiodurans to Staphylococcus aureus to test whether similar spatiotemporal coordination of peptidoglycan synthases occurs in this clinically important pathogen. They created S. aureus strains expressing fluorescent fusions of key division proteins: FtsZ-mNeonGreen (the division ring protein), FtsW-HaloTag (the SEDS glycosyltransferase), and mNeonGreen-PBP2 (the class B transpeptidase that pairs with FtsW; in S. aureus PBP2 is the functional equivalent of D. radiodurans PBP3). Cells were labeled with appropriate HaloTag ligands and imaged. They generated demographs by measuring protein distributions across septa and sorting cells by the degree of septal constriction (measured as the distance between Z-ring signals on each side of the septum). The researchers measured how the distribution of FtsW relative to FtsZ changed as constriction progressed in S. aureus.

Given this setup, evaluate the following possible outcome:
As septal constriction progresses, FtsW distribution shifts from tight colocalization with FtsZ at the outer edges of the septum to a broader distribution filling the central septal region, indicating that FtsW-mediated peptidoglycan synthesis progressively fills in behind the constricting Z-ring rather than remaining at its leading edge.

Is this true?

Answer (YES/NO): NO